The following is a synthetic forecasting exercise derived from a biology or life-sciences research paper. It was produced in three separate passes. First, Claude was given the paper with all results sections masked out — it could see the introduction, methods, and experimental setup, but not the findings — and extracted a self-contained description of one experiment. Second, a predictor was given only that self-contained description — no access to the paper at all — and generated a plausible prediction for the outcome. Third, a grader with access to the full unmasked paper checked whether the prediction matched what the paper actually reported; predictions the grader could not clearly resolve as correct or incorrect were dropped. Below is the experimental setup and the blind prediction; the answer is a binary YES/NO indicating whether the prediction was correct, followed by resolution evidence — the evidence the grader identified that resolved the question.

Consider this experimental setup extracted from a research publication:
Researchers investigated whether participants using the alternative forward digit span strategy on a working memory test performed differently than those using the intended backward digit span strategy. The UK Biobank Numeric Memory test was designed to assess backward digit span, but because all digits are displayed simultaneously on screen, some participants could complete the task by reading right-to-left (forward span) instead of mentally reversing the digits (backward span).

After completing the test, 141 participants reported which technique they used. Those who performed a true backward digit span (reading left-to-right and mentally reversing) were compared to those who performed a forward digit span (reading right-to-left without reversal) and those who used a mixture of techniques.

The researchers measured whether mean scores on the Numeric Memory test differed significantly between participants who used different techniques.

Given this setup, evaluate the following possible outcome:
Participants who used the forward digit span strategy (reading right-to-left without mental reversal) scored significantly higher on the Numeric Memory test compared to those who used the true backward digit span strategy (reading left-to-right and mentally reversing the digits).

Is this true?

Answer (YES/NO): NO